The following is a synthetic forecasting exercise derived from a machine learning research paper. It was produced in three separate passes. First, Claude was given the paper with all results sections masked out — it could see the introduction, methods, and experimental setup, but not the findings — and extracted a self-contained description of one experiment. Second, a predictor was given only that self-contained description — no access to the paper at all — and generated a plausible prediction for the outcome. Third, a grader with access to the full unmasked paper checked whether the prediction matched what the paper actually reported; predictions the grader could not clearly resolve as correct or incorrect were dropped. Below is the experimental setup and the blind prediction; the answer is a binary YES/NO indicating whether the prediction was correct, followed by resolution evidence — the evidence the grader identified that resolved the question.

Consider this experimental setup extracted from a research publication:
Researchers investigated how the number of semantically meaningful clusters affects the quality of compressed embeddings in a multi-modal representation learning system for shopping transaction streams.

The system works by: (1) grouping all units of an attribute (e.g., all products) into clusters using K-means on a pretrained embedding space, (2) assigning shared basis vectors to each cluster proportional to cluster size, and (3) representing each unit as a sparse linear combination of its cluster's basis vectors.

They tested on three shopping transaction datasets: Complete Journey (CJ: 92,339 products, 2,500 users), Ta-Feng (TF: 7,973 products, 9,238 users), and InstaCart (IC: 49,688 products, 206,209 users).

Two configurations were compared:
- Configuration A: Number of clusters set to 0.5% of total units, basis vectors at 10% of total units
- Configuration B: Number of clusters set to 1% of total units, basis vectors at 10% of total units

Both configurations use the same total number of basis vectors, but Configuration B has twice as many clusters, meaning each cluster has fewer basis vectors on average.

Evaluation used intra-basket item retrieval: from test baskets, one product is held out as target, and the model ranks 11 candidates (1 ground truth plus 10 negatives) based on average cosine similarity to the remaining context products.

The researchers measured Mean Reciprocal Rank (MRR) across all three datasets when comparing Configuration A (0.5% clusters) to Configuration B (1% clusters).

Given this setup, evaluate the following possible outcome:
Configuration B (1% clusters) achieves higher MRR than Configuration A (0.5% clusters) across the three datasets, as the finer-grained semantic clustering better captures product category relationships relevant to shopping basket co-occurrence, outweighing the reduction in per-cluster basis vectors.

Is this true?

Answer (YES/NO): NO